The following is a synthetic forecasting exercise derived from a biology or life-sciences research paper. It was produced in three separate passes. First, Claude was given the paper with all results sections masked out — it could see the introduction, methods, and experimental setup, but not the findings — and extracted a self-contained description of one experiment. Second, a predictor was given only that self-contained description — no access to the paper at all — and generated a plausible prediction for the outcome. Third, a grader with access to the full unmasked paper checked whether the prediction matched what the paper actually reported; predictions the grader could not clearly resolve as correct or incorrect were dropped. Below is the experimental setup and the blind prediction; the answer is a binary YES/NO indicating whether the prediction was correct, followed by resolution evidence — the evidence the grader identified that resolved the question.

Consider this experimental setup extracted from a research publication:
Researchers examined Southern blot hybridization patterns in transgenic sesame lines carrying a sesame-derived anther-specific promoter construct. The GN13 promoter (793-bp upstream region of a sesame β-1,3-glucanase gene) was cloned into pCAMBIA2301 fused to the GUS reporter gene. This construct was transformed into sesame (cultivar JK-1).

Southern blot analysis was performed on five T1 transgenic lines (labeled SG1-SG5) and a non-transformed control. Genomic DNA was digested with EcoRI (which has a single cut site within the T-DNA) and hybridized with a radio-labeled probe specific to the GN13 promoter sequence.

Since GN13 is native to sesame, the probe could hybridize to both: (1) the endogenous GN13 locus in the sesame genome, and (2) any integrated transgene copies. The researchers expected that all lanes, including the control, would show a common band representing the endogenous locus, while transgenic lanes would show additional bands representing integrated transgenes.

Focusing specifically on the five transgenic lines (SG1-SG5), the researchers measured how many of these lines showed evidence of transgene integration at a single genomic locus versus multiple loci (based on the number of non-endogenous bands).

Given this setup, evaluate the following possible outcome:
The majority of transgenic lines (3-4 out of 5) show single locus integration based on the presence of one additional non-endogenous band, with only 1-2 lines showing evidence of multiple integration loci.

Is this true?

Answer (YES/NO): YES